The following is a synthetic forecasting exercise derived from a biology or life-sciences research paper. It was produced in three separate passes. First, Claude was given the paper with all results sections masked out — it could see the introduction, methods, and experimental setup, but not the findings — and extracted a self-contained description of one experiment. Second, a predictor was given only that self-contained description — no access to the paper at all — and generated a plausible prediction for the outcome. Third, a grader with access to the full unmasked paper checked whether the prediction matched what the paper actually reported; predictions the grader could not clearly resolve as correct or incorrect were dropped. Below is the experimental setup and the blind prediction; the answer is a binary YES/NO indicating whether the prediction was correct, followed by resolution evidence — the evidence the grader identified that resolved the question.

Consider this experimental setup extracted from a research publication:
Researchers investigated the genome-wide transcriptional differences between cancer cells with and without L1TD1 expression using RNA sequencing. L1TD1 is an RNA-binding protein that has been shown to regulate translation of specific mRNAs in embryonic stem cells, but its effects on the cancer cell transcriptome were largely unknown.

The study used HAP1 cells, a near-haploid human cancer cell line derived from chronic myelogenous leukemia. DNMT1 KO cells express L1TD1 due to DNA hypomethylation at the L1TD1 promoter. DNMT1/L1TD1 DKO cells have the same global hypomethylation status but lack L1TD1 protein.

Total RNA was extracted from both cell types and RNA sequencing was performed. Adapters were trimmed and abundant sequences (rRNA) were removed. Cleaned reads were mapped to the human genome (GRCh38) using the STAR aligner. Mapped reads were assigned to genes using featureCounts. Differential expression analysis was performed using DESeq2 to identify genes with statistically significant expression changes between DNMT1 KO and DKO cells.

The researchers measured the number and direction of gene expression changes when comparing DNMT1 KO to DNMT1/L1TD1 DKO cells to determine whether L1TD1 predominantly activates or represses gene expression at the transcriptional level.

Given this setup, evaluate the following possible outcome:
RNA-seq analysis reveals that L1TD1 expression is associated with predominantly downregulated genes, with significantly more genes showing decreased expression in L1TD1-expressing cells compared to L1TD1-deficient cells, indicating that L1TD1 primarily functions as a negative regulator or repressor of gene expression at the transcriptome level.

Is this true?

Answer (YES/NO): NO